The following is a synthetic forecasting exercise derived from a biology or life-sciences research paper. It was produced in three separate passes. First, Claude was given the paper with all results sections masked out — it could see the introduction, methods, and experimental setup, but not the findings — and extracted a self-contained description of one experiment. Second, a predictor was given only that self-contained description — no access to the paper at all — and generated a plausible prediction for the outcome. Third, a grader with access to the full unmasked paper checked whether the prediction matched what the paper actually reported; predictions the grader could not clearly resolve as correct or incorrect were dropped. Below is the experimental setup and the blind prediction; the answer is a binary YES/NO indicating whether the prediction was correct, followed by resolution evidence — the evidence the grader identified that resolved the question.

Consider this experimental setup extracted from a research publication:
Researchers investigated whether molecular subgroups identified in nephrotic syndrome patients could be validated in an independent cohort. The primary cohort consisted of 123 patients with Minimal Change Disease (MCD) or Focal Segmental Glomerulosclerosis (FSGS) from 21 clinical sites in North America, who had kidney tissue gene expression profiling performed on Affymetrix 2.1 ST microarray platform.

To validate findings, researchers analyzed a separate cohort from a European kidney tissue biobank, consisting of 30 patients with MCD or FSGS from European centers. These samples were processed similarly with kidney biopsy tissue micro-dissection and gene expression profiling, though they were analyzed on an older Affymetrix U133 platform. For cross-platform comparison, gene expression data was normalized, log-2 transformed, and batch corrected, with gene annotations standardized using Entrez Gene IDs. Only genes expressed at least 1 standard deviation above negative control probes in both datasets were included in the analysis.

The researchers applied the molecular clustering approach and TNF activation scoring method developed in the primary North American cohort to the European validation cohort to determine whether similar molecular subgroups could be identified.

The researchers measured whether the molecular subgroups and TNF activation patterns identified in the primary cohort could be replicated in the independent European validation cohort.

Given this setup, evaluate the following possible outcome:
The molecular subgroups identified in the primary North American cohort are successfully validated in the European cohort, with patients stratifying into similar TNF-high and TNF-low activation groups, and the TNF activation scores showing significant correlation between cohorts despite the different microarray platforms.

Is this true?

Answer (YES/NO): YES